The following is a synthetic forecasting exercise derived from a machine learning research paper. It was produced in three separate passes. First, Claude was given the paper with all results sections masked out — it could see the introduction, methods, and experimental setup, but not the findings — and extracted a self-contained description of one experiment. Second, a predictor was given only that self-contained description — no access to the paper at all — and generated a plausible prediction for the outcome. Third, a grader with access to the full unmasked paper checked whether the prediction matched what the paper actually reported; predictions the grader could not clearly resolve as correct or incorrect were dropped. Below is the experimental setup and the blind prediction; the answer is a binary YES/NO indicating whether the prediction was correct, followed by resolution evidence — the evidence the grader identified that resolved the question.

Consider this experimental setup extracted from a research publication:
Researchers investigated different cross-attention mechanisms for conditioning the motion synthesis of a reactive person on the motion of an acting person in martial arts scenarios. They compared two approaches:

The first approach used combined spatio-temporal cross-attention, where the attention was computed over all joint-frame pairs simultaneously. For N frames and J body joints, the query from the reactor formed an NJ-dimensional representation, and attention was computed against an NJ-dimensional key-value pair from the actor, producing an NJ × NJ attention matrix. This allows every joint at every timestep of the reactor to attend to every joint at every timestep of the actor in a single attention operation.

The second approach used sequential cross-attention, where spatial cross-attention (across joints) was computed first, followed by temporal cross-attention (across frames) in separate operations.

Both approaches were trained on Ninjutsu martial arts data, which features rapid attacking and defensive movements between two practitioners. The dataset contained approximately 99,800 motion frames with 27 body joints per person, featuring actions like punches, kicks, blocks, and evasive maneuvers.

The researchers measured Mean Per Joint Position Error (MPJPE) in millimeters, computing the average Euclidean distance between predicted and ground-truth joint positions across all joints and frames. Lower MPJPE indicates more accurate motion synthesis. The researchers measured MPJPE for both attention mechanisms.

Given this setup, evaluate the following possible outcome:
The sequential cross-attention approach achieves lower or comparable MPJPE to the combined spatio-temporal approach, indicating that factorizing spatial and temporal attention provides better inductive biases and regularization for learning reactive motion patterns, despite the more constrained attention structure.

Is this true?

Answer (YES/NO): NO